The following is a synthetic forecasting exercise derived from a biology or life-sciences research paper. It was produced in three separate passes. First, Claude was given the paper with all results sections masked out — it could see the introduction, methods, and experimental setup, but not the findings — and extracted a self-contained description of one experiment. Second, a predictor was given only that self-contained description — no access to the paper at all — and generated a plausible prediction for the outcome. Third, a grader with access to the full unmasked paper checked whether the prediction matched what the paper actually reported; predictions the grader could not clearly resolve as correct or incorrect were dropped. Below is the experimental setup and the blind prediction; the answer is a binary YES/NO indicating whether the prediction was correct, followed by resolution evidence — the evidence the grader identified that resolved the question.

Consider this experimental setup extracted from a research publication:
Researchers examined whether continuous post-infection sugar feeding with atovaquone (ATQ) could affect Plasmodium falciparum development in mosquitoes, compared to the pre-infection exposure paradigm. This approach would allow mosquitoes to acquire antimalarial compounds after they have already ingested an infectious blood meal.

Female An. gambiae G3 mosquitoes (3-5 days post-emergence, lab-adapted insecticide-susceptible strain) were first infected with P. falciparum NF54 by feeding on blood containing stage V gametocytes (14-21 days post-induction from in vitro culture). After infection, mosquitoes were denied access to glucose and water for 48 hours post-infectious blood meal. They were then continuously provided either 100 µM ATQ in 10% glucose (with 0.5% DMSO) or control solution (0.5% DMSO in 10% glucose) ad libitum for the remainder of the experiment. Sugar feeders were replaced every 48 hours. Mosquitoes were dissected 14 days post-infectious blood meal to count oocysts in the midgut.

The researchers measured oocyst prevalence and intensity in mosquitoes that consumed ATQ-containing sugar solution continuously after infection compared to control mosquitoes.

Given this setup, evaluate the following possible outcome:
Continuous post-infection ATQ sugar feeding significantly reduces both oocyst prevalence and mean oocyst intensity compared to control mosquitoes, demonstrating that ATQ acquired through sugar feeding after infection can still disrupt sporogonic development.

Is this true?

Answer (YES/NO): NO